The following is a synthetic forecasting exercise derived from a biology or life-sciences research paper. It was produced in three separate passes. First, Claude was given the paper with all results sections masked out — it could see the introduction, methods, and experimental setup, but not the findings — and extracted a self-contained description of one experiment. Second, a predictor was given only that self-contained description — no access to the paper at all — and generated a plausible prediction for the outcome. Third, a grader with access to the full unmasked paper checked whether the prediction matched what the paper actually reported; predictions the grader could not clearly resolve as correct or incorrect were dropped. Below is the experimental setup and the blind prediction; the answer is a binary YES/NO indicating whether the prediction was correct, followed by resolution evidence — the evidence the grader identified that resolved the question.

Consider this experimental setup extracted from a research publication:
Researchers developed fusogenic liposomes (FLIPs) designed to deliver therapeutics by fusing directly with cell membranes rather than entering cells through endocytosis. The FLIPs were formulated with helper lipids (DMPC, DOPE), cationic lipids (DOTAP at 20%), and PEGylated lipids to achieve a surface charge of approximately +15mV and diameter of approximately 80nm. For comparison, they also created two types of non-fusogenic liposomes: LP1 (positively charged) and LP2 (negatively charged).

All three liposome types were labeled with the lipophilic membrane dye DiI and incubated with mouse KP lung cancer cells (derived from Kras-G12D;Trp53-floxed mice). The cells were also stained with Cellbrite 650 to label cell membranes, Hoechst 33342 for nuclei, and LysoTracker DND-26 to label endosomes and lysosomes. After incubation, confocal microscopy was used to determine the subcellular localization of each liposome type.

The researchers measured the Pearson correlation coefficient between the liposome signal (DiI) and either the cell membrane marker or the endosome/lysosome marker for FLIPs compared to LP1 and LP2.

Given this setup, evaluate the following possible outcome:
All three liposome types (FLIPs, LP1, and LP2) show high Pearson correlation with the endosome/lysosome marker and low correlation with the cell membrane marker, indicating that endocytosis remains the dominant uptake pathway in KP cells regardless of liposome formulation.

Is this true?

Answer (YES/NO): NO